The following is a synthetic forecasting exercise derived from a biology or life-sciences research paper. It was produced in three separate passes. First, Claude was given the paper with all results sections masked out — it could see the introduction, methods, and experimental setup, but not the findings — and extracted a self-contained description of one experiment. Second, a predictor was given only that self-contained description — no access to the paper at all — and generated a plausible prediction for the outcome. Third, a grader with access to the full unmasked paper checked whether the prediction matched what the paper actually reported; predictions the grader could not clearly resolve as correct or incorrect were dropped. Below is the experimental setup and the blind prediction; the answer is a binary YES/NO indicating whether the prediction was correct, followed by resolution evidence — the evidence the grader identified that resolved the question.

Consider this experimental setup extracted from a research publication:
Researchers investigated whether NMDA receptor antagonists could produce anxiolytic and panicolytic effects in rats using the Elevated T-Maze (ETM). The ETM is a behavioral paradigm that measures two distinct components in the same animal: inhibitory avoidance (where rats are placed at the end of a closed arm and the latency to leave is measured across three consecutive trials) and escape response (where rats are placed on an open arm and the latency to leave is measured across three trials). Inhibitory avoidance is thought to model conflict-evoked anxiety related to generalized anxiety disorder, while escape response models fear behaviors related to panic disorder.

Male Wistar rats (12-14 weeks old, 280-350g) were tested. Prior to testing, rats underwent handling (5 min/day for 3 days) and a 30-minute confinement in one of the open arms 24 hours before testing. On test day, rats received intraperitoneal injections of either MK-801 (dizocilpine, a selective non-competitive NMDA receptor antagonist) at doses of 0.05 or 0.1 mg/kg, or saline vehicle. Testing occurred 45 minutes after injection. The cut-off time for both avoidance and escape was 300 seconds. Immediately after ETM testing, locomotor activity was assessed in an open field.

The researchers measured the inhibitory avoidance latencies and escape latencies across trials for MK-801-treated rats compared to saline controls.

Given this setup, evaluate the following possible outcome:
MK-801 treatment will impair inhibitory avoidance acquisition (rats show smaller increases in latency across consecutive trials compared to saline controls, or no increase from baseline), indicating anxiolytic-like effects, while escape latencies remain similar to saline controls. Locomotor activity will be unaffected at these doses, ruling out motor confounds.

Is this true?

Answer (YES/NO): YES